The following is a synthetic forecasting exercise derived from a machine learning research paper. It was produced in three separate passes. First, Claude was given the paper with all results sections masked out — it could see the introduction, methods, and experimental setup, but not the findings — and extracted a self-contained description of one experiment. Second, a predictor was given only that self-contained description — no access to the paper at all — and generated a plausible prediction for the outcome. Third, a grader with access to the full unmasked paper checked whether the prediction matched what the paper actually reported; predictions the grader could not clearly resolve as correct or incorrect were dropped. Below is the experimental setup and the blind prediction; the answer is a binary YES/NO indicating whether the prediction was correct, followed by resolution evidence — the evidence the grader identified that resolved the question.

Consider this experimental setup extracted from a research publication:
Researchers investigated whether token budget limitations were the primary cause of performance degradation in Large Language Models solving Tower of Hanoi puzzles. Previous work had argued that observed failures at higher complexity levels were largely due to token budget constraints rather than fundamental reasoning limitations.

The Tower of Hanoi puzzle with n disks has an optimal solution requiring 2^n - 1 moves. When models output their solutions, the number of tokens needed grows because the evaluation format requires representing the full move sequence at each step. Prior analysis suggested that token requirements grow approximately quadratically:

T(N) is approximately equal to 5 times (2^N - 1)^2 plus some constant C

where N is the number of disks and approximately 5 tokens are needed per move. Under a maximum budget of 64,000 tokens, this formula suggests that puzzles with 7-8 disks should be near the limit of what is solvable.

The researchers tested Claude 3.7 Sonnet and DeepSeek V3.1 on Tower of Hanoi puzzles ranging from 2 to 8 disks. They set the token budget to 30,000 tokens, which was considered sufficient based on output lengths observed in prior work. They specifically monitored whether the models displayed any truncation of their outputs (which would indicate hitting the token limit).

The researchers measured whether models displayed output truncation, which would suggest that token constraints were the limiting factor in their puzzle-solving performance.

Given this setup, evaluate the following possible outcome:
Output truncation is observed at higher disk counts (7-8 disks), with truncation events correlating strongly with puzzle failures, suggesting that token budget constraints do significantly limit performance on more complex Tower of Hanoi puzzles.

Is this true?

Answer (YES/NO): NO